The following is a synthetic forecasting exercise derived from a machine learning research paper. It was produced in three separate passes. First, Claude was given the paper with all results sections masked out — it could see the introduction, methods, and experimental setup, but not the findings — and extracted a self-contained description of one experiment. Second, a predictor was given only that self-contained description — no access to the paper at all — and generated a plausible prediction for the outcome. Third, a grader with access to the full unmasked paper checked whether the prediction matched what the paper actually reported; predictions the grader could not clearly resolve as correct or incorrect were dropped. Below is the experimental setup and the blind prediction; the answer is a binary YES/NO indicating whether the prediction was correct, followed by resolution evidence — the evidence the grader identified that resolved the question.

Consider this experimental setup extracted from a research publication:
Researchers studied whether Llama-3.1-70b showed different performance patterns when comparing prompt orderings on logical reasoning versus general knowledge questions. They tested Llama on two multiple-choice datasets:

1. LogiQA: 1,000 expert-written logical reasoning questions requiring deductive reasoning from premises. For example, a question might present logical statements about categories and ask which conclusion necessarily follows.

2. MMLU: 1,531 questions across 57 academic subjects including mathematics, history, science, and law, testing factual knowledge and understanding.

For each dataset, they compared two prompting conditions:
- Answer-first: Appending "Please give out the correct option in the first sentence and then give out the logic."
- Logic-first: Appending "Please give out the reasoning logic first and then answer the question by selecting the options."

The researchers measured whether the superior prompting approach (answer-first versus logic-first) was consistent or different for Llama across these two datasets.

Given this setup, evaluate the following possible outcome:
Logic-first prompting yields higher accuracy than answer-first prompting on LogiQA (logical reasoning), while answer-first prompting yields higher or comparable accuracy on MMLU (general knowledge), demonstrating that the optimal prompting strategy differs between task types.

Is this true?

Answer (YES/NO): NO